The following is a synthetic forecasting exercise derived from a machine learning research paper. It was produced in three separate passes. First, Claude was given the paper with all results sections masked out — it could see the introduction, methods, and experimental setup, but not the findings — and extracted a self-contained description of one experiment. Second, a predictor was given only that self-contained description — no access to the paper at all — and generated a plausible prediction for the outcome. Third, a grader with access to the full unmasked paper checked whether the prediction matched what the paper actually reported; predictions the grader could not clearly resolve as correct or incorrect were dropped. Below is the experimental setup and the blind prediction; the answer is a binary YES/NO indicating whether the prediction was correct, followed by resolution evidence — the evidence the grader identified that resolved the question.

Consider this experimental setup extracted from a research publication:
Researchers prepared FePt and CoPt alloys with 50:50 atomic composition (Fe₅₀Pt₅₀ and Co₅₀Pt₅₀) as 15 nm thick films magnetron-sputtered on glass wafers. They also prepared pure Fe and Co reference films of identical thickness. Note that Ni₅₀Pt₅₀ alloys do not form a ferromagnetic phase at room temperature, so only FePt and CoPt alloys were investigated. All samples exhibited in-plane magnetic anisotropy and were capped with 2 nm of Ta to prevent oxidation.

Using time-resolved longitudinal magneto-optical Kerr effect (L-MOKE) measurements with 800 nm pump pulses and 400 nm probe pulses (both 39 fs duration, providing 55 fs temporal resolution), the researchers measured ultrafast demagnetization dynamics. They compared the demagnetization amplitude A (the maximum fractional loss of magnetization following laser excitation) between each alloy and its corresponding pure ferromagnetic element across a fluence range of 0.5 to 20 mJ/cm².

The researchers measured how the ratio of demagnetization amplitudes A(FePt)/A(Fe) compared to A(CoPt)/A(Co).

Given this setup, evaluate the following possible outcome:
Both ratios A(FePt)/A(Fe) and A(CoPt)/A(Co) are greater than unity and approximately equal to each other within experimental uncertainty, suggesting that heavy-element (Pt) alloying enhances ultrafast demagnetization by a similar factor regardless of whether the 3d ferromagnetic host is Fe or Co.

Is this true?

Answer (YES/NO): NO